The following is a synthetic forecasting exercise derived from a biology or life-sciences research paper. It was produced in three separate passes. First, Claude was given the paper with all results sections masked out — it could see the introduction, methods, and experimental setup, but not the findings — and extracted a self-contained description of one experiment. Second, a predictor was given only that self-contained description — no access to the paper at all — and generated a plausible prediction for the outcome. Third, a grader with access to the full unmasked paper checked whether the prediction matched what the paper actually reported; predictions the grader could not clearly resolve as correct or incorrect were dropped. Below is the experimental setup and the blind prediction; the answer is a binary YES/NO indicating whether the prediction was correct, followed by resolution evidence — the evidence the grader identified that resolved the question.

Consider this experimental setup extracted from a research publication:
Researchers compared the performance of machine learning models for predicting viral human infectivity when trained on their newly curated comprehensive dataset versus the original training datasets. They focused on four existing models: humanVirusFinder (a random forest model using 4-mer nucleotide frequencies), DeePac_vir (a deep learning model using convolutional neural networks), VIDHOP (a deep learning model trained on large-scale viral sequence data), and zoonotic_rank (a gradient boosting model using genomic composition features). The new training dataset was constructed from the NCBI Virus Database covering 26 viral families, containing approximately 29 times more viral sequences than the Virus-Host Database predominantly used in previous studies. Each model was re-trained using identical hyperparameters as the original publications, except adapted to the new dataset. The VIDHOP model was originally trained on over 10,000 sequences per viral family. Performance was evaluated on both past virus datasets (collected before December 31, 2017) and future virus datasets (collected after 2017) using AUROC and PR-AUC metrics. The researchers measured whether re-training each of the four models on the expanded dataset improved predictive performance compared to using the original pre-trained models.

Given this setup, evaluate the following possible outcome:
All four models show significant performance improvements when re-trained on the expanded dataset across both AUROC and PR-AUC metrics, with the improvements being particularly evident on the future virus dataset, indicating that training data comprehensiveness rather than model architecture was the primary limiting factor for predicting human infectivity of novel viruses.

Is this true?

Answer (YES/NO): NO